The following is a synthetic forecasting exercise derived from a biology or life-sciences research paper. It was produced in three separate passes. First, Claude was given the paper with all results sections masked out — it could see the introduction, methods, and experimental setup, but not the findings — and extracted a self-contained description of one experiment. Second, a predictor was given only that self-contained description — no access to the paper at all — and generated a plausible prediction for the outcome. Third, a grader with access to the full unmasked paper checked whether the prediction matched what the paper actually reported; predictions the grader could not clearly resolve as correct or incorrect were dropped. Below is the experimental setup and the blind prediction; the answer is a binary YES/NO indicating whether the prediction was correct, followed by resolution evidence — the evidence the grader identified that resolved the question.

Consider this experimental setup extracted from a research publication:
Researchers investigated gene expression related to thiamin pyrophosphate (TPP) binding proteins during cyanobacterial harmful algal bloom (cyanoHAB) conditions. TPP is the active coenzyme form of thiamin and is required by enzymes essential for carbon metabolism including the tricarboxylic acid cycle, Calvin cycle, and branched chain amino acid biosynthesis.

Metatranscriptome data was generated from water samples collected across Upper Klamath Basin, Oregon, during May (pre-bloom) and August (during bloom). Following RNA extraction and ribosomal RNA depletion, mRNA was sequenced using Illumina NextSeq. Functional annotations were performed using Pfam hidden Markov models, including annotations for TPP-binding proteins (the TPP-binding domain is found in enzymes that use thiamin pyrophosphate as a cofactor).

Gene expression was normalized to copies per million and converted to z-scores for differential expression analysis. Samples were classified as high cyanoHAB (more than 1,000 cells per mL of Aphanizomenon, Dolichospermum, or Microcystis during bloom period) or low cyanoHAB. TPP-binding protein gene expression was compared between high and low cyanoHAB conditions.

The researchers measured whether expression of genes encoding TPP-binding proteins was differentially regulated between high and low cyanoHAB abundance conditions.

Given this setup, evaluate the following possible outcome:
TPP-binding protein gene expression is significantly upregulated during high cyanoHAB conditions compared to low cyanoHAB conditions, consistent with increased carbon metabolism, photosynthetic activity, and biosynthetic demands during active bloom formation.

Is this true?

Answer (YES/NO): YES